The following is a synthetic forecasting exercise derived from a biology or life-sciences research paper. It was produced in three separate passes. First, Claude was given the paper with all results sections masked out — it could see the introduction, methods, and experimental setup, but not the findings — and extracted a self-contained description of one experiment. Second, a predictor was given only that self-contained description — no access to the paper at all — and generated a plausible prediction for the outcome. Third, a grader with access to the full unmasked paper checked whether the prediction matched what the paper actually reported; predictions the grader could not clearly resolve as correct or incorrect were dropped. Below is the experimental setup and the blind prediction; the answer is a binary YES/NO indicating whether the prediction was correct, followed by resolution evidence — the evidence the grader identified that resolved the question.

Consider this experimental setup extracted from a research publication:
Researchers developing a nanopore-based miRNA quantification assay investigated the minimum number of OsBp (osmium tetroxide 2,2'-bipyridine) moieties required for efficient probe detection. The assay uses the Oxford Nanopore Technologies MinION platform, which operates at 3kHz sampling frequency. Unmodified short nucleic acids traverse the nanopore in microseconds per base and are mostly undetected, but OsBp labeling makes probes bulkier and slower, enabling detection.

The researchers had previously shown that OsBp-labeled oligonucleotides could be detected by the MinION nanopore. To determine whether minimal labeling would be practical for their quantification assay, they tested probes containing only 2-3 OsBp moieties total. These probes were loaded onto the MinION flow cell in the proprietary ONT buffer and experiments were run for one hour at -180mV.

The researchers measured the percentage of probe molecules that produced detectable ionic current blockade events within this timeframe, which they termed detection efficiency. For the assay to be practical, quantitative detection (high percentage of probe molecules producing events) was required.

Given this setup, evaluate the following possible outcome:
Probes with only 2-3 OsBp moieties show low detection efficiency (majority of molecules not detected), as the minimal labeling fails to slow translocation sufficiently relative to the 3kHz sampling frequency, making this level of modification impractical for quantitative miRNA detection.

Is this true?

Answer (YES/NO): YES